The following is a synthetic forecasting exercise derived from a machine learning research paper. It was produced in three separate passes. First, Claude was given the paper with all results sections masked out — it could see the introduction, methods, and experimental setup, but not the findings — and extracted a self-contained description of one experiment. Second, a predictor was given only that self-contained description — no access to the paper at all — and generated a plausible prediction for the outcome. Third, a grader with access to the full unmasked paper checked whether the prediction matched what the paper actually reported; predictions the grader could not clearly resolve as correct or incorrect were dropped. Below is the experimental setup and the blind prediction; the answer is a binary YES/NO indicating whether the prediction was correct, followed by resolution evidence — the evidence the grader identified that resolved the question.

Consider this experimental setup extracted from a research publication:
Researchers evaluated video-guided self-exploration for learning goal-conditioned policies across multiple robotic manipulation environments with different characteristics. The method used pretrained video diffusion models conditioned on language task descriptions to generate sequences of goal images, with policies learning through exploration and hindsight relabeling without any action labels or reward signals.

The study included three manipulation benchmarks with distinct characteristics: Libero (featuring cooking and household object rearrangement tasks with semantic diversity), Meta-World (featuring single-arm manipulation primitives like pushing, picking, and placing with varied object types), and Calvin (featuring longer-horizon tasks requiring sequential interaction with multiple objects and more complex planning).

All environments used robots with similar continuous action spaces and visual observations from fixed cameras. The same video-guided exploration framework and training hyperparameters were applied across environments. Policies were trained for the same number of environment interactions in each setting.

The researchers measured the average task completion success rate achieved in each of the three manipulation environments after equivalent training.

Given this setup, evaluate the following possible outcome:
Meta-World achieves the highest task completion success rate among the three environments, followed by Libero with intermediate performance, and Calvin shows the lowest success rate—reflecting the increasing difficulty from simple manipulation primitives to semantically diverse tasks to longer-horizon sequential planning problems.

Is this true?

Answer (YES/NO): NO